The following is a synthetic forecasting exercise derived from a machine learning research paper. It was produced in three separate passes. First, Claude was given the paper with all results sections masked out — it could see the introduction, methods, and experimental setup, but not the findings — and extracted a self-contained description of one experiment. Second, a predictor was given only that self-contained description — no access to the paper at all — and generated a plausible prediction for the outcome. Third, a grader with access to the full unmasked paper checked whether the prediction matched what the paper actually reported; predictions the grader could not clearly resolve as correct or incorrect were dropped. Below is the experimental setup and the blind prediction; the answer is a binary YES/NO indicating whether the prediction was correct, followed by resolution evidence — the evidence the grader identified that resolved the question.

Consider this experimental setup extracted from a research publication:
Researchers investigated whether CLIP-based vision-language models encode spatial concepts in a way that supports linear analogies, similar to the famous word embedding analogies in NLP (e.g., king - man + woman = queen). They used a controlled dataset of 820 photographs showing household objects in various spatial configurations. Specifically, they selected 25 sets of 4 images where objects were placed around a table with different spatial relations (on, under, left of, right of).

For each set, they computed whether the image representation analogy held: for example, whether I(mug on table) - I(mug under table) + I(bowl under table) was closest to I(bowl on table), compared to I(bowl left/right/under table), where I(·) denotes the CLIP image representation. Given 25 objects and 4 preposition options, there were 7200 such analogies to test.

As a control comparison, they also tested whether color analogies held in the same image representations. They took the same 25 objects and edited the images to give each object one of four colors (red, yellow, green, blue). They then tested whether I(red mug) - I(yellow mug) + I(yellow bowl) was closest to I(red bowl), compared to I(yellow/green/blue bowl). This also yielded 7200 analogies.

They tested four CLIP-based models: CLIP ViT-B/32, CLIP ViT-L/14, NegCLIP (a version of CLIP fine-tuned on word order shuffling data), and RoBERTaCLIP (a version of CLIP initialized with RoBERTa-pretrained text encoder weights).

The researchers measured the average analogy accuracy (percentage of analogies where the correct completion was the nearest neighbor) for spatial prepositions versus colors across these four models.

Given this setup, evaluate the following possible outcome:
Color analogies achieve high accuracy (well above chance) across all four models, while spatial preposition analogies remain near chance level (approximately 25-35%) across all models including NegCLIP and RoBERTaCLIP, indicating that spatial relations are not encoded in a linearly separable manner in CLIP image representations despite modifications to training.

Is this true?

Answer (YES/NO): NO